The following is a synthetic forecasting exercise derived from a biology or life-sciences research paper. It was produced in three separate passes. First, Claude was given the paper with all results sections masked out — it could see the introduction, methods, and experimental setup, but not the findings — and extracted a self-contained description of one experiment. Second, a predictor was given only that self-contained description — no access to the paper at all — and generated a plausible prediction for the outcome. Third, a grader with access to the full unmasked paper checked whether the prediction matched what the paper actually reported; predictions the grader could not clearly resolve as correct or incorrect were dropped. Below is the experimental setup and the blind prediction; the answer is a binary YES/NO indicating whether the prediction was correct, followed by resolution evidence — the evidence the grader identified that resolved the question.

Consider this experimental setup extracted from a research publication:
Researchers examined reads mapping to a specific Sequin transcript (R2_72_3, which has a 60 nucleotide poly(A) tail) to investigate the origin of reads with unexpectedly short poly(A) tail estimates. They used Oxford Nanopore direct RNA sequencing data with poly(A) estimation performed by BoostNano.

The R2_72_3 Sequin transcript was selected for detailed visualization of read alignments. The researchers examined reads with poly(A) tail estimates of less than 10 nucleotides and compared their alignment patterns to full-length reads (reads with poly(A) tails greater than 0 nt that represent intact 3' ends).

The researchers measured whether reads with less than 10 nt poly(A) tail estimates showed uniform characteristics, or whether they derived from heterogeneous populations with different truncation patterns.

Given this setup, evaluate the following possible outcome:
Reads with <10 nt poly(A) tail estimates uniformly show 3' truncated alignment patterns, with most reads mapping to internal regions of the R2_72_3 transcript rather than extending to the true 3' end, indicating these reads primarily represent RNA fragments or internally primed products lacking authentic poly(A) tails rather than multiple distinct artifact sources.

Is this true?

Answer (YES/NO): NO